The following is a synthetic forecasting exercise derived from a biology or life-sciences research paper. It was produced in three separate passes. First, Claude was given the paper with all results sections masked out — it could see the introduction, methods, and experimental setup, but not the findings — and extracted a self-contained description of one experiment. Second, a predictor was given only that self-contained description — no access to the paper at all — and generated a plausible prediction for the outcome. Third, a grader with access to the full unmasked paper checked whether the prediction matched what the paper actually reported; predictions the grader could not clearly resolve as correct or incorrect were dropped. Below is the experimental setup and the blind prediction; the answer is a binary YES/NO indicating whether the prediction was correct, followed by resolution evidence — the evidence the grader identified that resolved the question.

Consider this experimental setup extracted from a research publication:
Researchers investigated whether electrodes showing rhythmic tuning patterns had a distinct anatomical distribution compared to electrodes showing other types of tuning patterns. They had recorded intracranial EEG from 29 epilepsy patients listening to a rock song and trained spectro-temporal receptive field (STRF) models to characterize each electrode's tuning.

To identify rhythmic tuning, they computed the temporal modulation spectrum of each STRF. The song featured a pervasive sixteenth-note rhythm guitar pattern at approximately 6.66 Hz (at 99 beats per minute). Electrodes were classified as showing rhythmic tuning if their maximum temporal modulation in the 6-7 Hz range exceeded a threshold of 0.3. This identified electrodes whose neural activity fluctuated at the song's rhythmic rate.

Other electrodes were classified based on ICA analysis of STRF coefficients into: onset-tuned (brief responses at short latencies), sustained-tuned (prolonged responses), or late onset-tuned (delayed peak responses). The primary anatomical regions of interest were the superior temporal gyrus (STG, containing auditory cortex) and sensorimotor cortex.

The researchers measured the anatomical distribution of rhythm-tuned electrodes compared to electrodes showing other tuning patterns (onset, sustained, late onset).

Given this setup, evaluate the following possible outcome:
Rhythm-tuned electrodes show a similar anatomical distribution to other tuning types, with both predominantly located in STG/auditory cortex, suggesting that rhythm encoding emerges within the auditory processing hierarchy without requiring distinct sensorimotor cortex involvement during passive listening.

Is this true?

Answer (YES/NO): NO